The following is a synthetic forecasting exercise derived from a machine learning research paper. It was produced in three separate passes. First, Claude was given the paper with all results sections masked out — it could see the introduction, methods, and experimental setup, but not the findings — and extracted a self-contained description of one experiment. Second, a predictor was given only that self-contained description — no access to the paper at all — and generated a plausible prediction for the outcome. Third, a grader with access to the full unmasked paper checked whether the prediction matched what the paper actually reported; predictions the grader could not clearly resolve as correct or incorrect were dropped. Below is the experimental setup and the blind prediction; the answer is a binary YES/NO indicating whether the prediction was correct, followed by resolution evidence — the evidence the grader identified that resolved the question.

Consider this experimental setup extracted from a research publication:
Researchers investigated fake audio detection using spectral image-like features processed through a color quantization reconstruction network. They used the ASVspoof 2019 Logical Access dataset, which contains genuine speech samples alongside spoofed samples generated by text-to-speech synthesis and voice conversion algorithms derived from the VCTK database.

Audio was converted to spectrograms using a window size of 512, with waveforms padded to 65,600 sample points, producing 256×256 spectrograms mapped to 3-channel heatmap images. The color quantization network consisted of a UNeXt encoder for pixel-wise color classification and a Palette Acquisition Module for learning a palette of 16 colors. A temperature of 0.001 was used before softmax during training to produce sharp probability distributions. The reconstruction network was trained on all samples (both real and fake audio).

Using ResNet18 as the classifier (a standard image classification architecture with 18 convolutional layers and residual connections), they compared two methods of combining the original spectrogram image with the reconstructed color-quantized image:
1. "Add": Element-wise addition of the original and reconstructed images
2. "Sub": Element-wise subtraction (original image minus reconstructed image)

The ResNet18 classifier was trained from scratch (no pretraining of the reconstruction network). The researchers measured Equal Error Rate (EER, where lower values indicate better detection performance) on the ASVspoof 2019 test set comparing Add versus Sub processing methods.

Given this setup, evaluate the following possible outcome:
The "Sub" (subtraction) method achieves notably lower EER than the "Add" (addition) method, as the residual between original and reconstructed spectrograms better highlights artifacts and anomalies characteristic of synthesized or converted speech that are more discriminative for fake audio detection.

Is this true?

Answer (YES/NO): NO